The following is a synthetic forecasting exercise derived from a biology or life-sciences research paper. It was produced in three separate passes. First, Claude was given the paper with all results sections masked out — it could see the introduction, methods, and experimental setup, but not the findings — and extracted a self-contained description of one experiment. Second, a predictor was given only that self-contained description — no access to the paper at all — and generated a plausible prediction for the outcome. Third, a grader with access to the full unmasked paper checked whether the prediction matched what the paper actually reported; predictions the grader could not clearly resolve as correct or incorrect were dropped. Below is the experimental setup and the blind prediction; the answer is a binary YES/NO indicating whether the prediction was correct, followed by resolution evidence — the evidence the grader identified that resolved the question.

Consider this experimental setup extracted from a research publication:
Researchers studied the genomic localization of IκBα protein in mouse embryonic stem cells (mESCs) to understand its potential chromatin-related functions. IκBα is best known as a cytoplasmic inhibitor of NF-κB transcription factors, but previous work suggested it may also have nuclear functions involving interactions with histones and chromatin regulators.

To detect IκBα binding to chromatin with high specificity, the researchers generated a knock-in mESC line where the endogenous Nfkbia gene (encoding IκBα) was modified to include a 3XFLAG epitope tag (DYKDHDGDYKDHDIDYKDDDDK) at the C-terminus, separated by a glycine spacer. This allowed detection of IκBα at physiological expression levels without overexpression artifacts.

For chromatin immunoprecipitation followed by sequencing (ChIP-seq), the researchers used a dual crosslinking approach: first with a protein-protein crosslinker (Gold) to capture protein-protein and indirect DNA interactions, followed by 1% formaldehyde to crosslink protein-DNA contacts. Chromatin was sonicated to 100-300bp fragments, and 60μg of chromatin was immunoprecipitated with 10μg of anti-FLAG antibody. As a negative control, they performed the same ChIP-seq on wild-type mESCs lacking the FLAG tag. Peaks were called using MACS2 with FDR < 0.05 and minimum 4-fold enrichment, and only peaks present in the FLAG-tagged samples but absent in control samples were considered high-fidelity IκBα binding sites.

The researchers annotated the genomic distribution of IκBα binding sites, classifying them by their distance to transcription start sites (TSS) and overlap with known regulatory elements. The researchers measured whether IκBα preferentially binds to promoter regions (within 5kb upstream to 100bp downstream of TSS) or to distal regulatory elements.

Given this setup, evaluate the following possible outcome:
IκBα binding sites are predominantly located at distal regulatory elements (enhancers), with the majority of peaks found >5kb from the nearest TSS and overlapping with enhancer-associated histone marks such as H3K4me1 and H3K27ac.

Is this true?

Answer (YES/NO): YES